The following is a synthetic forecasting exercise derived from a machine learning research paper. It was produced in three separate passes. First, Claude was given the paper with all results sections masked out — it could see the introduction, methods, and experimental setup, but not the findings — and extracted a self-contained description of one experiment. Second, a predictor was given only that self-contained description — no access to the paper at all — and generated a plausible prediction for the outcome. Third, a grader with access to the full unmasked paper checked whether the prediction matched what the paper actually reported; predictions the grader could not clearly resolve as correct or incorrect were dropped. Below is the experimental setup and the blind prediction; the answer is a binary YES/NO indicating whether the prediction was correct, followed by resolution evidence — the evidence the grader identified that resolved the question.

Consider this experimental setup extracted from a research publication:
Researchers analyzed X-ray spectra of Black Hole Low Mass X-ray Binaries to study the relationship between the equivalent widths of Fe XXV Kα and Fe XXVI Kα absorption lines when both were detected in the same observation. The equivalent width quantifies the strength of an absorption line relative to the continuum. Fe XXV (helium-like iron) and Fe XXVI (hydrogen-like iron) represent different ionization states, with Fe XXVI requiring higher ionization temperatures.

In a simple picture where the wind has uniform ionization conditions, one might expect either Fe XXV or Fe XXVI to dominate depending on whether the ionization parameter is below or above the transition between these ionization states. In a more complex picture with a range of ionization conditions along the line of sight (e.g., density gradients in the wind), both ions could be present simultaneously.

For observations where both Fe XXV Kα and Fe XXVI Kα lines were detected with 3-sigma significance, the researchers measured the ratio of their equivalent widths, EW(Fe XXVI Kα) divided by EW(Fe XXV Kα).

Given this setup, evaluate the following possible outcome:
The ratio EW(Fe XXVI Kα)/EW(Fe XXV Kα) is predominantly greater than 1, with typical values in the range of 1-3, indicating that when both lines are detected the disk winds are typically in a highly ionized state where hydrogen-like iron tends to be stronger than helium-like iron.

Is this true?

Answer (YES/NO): YES